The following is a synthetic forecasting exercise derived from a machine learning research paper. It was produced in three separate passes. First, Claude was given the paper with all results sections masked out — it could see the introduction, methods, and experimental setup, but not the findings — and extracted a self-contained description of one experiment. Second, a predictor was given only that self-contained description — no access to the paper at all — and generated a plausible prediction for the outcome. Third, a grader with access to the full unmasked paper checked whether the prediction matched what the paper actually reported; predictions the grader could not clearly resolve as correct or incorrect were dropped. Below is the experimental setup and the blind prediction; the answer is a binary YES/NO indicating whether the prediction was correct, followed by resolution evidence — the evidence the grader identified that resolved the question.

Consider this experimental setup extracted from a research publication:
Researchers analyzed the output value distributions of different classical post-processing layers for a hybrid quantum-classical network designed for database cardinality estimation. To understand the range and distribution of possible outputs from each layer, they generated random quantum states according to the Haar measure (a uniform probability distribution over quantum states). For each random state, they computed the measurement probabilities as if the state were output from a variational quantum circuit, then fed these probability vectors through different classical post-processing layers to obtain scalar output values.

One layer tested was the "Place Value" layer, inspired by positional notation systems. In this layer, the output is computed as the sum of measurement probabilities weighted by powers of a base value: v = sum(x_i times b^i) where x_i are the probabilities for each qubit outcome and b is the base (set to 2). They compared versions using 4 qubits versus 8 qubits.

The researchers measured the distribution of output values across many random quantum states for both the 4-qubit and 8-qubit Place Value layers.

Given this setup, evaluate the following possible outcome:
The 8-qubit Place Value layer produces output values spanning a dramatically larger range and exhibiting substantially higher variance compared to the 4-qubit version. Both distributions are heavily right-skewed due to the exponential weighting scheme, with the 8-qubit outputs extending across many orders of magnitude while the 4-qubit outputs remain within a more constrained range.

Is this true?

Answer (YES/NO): NO